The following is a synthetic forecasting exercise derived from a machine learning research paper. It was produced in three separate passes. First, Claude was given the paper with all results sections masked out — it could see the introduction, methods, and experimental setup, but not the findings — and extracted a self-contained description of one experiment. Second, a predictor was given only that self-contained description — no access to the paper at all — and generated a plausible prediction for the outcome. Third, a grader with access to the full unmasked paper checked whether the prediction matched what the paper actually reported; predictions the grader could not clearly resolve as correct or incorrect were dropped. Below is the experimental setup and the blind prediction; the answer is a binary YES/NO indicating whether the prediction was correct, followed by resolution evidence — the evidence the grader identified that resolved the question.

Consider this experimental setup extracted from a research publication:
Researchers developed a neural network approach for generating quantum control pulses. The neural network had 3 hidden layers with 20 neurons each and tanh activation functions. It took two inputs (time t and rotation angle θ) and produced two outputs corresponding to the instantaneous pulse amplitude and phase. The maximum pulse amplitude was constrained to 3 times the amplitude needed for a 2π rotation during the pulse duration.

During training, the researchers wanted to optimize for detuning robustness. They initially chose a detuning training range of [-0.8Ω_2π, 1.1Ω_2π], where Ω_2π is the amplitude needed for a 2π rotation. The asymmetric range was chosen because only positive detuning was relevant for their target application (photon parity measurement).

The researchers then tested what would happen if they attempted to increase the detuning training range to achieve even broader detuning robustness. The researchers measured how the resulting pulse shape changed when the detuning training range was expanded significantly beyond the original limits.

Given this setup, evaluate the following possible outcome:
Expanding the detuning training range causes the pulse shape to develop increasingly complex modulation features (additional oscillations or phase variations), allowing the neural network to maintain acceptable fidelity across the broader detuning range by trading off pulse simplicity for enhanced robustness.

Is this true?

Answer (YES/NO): NO